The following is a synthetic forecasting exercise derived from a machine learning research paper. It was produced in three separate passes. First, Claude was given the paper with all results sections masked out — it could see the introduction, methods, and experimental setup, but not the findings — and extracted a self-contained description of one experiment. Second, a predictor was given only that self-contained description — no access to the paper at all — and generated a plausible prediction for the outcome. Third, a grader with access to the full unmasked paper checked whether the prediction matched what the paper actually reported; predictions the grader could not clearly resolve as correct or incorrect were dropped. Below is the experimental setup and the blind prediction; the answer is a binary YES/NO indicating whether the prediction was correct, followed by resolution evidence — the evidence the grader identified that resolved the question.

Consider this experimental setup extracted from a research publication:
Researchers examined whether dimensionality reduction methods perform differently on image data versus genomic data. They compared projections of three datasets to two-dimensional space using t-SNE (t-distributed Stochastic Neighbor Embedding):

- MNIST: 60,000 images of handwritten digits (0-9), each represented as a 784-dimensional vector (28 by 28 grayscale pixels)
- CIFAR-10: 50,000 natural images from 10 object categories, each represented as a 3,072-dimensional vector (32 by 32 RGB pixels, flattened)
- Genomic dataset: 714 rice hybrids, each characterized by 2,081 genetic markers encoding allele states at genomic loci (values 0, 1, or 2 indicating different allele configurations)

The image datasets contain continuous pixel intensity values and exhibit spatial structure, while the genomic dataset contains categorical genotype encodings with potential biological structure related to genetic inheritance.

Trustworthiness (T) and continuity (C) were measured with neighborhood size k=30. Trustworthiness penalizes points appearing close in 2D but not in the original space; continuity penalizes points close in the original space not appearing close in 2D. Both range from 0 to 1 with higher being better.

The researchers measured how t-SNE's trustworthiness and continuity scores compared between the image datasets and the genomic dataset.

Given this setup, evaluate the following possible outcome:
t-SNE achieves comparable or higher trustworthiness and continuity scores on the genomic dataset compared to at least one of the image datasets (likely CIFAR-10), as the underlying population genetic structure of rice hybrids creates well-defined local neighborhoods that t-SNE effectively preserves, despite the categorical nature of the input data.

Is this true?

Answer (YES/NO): YES